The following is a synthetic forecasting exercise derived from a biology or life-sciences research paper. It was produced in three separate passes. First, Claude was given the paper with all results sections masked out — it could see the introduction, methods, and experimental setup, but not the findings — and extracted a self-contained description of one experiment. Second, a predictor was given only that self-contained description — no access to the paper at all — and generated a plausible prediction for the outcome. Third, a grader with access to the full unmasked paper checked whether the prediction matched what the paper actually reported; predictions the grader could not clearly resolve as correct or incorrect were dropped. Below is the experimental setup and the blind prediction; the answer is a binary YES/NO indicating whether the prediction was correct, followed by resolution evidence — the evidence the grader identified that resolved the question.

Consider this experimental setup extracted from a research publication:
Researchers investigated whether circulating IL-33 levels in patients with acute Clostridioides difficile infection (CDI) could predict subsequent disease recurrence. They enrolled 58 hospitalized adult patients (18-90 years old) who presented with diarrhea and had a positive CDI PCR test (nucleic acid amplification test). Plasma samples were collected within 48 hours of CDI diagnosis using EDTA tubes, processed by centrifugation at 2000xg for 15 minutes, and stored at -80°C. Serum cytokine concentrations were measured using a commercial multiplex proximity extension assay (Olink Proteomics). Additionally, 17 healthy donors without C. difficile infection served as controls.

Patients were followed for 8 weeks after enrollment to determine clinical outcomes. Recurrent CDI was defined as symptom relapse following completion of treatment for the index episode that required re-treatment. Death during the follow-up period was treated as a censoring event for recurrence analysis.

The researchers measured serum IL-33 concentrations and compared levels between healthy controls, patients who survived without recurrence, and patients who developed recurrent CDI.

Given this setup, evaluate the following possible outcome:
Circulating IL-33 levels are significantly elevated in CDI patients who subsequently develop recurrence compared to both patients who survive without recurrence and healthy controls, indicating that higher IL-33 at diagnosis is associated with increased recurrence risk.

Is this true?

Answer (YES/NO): YES